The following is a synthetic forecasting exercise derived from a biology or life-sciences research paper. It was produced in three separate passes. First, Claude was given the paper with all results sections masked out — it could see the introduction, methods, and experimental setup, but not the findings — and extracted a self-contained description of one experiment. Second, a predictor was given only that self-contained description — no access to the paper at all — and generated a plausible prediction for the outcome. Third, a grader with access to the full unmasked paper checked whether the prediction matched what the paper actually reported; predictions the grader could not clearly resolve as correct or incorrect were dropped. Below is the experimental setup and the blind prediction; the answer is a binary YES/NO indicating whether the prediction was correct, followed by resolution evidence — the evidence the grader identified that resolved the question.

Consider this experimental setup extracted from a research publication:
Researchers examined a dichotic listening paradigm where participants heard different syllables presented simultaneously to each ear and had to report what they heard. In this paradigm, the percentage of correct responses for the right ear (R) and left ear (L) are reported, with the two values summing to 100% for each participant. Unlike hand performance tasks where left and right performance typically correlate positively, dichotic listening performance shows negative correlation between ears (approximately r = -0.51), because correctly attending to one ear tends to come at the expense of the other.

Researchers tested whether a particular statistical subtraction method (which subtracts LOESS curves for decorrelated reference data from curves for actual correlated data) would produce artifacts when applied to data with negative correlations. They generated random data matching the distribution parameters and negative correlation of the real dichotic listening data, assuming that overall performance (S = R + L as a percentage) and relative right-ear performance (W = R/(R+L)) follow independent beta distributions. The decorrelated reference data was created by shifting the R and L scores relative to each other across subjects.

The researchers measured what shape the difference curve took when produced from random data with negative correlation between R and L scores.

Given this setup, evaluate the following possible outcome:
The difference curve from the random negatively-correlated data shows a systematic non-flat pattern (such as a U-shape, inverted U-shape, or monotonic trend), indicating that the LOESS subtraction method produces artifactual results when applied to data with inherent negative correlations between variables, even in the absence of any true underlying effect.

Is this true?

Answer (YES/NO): YES